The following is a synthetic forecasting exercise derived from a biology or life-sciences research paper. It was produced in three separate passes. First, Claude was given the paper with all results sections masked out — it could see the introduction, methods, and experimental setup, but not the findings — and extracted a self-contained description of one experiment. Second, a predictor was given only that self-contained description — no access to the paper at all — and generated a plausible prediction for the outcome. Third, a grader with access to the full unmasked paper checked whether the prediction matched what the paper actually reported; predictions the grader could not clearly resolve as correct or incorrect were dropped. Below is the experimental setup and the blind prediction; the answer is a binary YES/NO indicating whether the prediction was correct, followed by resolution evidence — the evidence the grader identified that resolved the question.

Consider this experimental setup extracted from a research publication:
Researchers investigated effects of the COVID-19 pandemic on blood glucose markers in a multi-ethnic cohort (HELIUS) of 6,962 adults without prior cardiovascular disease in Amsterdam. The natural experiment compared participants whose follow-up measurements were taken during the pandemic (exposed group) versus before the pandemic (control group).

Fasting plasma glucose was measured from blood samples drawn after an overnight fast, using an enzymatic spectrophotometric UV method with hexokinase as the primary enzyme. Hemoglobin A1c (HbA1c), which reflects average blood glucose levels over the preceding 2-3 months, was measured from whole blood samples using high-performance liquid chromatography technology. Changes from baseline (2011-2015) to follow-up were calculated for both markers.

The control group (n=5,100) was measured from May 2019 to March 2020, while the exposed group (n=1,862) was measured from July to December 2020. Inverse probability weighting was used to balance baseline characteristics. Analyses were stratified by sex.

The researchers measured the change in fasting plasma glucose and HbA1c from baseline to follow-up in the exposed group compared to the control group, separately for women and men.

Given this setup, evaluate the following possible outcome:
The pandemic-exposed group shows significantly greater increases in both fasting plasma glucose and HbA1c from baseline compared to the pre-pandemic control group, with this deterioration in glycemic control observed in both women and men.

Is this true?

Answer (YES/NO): NO